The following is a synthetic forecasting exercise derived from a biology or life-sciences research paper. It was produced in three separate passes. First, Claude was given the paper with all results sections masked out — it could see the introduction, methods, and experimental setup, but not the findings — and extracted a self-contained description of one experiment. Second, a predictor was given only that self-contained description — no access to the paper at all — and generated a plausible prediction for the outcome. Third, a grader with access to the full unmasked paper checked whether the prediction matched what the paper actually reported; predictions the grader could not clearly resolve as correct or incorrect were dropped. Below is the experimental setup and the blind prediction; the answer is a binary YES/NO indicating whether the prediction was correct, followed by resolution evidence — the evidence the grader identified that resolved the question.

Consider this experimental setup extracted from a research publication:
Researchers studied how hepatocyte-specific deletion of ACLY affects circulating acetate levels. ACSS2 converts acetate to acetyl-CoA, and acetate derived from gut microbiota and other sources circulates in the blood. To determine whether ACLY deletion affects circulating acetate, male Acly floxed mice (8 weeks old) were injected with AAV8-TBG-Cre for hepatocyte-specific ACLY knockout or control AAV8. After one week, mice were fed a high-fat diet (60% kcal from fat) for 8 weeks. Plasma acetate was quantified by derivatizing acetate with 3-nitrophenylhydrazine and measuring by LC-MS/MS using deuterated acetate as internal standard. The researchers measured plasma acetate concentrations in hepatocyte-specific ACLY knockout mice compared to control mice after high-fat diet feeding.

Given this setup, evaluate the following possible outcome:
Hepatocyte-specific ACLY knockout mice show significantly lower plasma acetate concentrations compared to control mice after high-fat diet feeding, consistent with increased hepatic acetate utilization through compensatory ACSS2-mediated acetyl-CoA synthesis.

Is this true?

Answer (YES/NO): YES